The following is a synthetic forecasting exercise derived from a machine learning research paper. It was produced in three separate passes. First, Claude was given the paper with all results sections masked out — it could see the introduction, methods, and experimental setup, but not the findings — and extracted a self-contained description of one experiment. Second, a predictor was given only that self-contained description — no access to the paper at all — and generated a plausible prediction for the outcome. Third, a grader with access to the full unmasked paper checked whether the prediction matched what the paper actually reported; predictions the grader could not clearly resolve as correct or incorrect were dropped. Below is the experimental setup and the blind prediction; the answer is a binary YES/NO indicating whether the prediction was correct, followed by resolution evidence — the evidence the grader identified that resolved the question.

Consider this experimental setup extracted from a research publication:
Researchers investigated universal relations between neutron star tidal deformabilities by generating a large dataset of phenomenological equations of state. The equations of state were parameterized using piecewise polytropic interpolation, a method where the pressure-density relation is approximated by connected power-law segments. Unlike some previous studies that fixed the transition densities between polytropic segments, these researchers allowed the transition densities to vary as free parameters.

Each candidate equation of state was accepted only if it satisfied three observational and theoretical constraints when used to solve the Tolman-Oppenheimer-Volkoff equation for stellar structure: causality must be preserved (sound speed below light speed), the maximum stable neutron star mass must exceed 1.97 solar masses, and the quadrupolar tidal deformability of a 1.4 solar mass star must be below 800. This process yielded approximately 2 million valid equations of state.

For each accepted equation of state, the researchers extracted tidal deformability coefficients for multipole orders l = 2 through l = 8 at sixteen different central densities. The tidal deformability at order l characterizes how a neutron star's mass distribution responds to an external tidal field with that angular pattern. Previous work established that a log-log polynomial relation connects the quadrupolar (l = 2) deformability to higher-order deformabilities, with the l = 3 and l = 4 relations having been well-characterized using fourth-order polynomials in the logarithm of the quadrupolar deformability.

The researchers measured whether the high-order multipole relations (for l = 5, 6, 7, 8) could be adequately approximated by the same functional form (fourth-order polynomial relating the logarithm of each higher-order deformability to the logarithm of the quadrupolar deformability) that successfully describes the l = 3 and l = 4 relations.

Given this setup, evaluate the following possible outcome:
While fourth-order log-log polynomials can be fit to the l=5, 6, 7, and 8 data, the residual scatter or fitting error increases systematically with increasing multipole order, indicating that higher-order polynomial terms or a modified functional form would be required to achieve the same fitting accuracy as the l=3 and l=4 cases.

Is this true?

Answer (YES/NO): NO